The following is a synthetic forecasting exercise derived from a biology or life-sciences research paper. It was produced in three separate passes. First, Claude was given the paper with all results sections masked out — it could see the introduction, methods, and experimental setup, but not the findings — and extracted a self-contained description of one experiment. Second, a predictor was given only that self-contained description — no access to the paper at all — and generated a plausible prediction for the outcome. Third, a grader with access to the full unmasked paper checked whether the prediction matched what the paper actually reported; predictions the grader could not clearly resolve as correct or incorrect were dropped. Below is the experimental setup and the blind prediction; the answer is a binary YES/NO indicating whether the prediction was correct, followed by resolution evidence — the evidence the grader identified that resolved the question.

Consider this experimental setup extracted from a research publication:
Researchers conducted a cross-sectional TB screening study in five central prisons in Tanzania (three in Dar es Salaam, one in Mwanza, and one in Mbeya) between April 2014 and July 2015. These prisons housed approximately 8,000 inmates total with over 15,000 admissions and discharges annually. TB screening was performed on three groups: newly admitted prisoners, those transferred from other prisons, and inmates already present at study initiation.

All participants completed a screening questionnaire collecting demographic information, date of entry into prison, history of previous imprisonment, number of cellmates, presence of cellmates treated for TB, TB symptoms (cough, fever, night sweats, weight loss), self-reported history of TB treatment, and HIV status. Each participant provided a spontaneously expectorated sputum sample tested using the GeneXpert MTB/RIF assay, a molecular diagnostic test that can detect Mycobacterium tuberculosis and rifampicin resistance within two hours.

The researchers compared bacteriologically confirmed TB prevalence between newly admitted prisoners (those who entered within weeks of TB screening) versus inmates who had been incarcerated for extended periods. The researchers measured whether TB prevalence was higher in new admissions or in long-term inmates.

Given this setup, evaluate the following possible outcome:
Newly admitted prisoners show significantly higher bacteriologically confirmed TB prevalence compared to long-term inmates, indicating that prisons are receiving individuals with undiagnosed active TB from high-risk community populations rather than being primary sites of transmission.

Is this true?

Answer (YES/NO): NO